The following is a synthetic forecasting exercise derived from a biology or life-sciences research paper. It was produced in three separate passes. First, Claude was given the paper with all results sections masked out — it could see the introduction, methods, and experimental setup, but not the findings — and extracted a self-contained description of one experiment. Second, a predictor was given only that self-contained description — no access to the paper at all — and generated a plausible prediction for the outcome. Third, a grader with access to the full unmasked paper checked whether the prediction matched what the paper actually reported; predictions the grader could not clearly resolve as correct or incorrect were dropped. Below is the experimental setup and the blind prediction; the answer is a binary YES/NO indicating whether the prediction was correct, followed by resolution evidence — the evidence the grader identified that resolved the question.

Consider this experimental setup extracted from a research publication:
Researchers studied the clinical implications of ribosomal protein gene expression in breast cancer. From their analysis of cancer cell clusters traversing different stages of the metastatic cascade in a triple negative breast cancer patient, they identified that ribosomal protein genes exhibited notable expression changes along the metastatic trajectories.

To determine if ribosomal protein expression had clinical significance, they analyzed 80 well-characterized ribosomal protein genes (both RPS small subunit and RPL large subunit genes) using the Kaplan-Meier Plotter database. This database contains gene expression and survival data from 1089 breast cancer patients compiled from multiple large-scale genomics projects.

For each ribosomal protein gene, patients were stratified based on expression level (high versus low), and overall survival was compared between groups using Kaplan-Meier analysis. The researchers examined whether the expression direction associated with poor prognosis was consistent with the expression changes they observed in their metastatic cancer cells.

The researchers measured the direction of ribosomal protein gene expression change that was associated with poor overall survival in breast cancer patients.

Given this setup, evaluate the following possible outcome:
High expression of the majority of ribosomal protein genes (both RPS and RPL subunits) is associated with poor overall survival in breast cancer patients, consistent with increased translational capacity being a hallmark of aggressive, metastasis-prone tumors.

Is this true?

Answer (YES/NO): NO